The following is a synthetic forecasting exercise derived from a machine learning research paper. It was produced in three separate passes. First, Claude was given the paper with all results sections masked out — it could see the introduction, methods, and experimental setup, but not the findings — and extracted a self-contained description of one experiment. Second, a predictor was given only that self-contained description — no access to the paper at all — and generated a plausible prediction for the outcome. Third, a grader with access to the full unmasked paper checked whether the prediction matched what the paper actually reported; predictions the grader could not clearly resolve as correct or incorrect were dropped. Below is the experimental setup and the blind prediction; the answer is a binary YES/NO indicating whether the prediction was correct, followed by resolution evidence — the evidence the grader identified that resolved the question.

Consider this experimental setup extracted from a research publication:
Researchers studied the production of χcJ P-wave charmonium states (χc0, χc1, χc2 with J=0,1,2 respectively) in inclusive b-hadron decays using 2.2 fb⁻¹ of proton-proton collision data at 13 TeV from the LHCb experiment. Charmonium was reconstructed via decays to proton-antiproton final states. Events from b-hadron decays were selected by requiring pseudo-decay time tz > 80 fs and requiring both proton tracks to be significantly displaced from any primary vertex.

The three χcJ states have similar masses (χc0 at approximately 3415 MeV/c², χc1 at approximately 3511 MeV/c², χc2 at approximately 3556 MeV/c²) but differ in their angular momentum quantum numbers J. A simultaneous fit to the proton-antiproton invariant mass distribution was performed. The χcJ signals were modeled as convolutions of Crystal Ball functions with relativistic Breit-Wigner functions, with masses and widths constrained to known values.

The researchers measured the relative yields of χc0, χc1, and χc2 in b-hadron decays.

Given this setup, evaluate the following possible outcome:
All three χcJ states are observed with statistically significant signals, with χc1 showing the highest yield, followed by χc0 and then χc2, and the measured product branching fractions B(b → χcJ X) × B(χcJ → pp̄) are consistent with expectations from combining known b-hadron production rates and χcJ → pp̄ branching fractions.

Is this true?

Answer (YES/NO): NO